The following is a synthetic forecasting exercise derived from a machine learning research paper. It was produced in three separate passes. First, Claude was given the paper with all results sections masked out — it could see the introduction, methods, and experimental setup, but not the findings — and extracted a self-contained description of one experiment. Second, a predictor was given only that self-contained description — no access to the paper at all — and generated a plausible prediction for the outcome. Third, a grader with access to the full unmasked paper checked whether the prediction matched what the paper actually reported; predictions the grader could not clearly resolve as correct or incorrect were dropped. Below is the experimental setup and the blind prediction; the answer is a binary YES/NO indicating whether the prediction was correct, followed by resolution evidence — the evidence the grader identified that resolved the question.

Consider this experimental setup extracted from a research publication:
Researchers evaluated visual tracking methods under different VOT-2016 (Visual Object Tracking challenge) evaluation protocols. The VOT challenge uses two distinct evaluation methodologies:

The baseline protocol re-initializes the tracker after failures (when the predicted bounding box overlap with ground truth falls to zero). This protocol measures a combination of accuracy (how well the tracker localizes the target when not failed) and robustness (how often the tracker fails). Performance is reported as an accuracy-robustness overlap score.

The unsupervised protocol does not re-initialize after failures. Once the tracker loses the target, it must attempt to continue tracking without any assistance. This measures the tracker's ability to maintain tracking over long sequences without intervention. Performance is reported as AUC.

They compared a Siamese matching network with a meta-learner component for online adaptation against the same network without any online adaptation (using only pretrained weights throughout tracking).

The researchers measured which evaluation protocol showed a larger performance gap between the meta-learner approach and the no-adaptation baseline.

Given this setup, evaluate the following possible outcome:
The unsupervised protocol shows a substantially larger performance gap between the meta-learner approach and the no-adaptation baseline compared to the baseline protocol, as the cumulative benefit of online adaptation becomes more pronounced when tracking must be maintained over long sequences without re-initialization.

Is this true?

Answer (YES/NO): NO